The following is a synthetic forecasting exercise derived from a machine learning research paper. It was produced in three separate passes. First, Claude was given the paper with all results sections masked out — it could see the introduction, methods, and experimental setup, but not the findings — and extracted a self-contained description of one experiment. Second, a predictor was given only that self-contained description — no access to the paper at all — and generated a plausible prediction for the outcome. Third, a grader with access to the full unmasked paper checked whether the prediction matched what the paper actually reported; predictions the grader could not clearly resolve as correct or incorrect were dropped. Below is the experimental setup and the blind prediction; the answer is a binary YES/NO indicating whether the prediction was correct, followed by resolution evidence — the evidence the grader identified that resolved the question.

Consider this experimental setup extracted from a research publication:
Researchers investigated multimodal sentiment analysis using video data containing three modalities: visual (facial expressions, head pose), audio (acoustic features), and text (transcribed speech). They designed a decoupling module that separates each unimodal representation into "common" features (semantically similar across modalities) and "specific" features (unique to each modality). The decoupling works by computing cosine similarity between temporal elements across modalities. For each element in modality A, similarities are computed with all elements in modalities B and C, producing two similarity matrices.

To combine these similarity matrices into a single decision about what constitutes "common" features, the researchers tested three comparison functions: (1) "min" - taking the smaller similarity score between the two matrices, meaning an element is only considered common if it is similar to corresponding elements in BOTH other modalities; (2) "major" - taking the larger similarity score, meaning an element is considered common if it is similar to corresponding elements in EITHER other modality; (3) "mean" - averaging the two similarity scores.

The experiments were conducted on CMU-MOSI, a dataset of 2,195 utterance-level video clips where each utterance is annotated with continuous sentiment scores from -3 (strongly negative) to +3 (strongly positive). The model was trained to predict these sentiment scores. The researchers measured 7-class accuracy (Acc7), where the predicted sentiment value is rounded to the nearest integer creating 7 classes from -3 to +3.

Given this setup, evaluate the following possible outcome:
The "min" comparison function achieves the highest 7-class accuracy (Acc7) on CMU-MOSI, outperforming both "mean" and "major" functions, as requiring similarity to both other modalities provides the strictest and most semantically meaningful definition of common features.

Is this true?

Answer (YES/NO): YES